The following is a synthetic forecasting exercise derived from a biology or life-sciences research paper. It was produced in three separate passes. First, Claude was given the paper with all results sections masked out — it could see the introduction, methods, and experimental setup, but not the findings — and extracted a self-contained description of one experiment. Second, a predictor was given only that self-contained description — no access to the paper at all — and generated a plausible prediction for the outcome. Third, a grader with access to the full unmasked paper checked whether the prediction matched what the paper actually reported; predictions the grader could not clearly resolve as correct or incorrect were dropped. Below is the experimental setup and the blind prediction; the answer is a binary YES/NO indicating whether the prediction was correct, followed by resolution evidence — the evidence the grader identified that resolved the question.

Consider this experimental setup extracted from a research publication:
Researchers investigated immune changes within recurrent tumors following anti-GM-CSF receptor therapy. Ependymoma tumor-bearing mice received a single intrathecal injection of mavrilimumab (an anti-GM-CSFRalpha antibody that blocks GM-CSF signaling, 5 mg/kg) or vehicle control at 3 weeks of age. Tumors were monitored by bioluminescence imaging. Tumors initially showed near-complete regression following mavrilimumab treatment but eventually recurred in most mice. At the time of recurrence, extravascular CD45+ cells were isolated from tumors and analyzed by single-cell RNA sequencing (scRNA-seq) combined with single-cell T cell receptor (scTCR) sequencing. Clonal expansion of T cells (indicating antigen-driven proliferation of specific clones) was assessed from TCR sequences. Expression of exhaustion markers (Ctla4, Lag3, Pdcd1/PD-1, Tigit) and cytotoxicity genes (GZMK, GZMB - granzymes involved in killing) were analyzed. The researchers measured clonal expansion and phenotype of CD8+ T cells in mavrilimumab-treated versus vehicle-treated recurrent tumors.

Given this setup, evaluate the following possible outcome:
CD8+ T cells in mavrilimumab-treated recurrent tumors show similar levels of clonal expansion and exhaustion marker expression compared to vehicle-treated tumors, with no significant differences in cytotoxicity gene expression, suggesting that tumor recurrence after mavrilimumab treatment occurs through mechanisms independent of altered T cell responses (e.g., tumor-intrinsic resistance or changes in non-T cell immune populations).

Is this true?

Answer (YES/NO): NO